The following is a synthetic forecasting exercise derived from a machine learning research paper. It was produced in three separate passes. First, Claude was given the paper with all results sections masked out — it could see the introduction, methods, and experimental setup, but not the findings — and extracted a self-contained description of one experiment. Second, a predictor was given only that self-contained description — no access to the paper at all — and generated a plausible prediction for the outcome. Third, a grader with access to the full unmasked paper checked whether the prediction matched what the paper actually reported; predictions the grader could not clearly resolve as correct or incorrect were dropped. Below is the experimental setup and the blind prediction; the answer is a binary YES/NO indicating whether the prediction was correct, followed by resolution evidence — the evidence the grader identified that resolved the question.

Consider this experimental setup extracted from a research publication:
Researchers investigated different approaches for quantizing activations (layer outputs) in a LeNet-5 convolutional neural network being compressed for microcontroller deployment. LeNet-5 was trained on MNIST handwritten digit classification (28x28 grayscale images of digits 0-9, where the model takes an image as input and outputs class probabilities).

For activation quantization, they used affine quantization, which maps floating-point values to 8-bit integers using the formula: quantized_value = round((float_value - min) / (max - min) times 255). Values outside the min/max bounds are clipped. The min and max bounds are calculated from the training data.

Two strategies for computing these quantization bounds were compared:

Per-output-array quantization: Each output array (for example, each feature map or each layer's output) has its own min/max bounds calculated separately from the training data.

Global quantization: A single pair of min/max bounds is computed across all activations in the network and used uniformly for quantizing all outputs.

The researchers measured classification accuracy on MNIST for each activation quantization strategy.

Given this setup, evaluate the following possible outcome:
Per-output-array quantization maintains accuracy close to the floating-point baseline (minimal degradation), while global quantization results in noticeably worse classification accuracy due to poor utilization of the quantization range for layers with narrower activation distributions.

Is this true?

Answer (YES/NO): YES